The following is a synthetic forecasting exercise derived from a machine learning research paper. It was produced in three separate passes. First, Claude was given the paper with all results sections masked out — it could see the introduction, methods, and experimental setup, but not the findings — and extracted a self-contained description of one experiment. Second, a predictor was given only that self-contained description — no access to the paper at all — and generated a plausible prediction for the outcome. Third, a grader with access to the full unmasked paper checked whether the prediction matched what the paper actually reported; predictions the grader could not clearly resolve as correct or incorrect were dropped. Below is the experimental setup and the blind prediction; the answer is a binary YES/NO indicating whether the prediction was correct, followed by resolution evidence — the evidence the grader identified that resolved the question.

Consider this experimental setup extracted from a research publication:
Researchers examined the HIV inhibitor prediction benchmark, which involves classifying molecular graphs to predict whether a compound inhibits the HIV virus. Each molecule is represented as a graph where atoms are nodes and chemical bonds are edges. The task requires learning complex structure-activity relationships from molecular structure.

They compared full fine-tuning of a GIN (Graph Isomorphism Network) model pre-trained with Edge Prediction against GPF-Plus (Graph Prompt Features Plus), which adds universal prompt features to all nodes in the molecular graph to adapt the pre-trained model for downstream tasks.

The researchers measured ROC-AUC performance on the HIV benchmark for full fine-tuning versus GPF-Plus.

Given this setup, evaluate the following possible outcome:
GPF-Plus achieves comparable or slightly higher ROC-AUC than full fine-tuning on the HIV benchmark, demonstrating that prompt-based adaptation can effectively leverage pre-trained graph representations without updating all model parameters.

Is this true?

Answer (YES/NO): YES